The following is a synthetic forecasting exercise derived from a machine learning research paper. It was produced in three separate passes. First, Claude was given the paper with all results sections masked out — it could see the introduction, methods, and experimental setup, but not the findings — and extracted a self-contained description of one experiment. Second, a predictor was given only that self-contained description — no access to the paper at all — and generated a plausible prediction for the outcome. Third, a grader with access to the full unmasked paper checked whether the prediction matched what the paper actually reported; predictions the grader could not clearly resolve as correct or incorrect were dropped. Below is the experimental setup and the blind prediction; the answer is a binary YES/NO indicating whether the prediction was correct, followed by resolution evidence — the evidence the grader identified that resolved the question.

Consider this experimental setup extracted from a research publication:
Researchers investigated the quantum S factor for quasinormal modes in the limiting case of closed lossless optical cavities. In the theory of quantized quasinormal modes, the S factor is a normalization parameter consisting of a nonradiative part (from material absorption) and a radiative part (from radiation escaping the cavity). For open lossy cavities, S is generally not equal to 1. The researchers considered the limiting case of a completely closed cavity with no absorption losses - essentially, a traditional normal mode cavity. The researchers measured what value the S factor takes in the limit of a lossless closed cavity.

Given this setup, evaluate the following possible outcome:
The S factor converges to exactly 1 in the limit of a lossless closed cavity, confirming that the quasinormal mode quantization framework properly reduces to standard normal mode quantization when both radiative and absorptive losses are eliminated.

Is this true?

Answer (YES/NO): YES